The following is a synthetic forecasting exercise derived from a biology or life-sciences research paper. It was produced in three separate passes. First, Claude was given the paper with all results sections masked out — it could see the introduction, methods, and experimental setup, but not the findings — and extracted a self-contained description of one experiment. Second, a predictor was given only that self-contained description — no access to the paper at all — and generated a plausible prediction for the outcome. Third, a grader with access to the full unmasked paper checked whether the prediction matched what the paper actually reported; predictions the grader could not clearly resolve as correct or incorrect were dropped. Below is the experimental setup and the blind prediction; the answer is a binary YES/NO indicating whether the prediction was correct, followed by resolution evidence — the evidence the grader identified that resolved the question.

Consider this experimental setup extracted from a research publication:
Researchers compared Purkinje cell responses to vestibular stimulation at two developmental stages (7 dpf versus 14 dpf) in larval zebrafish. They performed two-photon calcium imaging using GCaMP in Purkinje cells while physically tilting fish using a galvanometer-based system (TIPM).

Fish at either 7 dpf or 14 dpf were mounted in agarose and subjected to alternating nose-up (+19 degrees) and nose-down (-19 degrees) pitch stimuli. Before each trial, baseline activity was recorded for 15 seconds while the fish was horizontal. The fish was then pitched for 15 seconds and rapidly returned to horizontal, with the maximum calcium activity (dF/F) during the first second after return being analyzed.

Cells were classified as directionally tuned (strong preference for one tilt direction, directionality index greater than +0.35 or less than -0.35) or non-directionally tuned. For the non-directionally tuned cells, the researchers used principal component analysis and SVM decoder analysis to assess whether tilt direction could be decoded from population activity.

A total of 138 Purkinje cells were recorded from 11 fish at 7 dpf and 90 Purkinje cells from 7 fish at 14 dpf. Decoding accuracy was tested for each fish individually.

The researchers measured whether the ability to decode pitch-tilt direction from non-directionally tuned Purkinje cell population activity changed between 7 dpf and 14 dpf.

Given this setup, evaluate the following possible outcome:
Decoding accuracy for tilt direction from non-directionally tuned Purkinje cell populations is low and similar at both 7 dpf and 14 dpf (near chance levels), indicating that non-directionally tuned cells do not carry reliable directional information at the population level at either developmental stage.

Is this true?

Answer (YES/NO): NO